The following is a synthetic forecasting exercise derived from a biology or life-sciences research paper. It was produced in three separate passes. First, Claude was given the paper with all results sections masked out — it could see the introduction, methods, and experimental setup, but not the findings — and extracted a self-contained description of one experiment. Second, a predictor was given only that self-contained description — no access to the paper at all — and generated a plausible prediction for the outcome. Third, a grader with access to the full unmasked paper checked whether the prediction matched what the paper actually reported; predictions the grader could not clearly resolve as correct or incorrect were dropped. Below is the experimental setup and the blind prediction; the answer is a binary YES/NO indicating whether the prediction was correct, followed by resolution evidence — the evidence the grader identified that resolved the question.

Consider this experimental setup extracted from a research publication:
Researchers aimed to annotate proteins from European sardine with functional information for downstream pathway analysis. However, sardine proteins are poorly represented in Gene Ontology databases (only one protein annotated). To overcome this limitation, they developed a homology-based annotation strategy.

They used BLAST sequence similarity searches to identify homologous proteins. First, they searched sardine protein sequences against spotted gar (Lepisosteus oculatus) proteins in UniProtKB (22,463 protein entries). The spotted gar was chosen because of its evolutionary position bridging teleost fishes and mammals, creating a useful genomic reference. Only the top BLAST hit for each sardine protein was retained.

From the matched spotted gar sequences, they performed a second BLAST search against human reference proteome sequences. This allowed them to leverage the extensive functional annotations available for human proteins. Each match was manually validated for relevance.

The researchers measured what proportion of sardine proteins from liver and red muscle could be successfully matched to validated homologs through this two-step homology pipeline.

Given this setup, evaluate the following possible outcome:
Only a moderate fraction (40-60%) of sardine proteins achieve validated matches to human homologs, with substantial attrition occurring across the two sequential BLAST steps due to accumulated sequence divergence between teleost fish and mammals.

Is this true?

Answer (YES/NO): NO